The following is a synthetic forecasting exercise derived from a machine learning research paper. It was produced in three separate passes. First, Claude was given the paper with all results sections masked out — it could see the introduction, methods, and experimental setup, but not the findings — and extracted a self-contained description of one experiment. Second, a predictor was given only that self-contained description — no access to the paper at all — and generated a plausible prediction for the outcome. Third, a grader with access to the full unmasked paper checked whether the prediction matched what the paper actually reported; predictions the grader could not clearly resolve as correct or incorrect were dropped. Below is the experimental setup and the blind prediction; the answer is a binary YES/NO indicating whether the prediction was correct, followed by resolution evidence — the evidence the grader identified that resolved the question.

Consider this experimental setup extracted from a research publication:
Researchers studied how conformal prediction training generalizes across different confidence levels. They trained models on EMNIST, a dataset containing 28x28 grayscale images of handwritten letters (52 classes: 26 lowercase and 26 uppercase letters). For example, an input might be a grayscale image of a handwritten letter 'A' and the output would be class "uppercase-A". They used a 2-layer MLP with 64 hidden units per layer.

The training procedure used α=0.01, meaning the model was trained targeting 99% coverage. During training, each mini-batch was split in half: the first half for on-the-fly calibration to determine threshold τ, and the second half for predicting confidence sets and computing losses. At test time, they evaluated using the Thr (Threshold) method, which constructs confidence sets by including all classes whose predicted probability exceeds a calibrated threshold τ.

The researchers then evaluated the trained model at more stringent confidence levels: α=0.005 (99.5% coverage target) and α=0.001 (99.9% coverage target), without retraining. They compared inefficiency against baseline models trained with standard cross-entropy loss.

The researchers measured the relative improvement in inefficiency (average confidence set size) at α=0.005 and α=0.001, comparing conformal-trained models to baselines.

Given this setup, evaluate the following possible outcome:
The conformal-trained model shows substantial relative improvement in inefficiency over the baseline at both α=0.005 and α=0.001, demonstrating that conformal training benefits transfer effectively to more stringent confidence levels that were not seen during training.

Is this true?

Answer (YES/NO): YES